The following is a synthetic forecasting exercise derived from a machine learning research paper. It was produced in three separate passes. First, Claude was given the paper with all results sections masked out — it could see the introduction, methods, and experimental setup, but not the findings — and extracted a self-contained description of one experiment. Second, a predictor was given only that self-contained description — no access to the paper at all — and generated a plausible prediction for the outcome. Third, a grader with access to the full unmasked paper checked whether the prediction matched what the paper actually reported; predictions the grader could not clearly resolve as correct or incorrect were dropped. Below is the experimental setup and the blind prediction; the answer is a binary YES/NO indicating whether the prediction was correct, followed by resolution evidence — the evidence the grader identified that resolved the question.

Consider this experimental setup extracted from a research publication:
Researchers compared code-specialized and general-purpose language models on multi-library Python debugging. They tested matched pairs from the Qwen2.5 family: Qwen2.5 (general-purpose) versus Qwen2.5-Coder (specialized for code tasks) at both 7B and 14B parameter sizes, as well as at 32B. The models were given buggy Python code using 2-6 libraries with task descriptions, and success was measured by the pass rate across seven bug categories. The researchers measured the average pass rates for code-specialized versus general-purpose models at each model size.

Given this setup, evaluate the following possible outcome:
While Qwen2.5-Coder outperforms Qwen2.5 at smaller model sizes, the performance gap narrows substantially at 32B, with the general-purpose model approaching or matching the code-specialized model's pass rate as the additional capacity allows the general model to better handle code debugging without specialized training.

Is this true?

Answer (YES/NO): NO